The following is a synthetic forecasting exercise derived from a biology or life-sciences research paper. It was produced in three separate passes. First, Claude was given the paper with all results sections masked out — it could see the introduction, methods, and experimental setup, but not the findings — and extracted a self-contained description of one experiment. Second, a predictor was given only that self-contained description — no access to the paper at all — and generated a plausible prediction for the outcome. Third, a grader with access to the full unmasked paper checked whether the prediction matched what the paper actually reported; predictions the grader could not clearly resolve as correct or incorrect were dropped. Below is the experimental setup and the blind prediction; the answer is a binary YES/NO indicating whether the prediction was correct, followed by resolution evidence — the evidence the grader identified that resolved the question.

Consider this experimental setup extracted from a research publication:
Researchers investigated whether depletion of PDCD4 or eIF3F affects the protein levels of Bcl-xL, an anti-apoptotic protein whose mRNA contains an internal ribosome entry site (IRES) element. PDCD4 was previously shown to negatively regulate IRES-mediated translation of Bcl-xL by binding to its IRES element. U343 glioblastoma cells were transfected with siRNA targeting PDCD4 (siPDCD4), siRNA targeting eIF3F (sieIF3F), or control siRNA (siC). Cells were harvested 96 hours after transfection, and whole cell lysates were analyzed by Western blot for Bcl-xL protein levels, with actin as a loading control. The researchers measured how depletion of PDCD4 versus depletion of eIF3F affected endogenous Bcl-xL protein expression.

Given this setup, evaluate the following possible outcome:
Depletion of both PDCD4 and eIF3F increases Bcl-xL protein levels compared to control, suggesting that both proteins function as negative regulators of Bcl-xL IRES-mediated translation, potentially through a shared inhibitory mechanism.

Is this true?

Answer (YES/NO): NO